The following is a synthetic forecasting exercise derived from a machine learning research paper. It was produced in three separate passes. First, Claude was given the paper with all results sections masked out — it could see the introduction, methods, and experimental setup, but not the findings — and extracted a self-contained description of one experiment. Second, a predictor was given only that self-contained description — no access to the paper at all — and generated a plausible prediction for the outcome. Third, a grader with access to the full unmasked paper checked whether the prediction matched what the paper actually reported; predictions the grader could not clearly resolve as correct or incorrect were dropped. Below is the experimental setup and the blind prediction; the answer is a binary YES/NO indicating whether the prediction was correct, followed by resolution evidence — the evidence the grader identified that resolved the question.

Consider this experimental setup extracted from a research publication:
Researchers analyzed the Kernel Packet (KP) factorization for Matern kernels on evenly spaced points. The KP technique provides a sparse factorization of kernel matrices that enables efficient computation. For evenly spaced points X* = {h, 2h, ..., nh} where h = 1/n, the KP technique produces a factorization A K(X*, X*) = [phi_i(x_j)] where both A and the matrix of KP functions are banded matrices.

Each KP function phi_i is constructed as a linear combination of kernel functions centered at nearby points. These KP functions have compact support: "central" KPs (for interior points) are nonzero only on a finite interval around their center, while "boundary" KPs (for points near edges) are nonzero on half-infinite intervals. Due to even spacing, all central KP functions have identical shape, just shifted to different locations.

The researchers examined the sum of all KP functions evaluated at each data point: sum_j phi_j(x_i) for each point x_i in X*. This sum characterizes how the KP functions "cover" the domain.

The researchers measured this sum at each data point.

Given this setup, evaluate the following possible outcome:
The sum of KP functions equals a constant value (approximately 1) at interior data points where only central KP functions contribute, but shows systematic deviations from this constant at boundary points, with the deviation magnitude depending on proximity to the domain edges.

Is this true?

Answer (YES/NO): NO